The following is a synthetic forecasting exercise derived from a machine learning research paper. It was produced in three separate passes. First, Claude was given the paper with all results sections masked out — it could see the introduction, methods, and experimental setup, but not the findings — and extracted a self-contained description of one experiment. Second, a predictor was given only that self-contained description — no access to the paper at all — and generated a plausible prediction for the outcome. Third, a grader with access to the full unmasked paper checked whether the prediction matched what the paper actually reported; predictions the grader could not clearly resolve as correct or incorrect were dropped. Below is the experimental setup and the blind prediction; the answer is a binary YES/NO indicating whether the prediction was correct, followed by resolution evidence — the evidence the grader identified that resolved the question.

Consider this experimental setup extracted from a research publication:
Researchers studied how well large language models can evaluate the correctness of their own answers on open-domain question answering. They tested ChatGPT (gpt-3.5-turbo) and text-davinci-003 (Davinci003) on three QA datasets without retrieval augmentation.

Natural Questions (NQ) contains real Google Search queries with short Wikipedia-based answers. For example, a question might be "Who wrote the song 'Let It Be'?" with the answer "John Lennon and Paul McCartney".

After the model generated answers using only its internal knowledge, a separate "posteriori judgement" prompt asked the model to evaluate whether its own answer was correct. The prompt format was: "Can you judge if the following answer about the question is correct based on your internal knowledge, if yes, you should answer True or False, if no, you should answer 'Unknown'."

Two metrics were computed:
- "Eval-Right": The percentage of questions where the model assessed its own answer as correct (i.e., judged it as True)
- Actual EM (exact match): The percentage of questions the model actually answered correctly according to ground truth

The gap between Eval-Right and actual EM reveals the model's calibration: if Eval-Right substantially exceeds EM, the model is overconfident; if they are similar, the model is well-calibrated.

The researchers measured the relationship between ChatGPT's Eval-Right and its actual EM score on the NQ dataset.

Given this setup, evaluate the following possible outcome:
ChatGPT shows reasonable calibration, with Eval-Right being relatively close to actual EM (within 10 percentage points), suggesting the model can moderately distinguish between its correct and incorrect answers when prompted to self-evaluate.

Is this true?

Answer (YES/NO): NO